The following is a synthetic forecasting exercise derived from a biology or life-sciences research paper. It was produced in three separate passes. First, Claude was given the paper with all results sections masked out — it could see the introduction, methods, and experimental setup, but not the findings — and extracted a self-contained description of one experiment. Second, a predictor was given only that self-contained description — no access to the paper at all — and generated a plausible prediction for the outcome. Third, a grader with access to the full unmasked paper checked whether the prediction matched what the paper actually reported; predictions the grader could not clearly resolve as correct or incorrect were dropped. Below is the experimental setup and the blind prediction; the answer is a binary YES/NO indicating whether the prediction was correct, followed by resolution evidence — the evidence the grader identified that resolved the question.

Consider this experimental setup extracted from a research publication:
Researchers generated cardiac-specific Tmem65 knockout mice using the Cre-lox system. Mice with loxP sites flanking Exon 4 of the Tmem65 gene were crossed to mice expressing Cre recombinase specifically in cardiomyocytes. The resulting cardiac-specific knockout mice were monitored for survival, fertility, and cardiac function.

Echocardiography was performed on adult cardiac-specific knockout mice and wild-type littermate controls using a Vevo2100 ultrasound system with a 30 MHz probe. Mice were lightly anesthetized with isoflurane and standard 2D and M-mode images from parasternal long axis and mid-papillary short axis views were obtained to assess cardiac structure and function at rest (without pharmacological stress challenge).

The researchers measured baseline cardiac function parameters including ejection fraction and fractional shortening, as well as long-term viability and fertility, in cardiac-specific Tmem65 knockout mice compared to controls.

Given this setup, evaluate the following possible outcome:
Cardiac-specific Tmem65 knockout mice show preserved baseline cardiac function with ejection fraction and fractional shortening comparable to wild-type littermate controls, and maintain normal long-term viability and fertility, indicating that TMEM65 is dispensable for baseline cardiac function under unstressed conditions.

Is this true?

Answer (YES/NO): YES